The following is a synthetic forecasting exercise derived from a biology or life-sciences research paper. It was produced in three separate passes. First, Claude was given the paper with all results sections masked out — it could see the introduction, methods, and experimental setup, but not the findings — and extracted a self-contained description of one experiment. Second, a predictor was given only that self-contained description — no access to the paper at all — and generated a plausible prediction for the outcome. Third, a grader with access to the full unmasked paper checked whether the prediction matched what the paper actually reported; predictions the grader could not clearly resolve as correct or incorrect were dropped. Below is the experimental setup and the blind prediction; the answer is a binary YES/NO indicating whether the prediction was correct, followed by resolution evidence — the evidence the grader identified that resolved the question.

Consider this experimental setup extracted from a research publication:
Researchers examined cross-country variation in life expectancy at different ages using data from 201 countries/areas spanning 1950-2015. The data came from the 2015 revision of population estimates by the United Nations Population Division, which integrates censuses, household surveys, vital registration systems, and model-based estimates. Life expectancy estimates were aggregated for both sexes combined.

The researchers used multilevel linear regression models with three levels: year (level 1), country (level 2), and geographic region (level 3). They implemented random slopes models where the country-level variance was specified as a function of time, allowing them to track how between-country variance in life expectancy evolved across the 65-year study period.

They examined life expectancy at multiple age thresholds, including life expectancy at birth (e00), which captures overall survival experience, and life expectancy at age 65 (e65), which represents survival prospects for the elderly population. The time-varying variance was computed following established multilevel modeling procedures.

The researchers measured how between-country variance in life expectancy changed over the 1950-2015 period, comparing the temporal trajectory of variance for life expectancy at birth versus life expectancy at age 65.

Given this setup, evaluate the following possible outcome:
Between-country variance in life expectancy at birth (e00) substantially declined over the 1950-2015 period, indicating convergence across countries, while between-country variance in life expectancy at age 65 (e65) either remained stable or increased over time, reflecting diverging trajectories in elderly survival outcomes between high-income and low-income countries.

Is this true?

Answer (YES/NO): YES